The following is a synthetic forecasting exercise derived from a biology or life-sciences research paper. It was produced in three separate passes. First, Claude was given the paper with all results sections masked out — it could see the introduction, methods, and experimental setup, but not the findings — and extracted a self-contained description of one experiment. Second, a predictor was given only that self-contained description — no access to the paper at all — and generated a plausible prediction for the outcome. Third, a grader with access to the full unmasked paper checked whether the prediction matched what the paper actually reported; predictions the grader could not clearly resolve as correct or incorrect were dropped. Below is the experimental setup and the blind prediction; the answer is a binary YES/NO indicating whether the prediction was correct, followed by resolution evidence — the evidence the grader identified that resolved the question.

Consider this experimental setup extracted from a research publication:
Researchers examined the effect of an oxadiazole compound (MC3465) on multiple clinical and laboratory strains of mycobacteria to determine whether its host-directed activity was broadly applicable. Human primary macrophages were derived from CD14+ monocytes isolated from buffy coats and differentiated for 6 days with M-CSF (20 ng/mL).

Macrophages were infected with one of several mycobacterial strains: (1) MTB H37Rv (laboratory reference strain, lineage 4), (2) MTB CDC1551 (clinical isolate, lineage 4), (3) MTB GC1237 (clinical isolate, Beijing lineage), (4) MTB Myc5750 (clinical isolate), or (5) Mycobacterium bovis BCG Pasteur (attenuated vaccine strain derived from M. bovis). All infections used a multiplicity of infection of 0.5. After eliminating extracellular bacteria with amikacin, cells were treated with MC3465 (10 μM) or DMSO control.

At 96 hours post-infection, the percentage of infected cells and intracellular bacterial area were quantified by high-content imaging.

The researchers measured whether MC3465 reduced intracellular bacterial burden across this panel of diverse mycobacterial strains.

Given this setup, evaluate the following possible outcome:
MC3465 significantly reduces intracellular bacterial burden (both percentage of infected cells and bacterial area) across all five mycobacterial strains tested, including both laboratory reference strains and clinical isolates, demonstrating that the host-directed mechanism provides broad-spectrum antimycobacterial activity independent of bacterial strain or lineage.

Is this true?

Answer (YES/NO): NO